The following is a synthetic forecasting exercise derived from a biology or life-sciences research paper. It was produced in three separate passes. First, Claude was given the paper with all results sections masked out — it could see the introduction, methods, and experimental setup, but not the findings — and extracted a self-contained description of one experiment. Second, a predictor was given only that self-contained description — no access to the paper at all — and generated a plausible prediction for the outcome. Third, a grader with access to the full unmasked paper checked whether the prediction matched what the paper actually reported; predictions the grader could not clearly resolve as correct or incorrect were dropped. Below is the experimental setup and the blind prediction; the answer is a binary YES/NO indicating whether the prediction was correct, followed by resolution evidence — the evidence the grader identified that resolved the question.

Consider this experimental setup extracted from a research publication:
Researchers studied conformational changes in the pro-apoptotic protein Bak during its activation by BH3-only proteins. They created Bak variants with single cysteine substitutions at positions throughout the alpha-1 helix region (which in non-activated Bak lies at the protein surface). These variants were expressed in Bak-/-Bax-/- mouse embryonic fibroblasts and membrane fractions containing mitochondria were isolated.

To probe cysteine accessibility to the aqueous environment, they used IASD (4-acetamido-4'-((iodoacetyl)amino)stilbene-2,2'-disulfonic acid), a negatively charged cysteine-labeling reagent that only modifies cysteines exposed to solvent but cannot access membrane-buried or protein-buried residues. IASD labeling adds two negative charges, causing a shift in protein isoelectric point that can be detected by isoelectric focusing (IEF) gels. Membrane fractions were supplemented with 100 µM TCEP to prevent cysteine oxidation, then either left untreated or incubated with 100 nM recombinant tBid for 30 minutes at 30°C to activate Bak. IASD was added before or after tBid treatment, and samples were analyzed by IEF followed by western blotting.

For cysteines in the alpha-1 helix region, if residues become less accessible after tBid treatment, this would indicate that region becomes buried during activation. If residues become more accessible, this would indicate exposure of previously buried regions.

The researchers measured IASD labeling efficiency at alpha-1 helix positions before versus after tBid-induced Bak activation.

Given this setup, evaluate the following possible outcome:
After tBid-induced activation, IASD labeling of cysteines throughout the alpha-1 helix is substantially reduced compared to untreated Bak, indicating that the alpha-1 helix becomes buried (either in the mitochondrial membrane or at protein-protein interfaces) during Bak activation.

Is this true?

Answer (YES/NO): NO